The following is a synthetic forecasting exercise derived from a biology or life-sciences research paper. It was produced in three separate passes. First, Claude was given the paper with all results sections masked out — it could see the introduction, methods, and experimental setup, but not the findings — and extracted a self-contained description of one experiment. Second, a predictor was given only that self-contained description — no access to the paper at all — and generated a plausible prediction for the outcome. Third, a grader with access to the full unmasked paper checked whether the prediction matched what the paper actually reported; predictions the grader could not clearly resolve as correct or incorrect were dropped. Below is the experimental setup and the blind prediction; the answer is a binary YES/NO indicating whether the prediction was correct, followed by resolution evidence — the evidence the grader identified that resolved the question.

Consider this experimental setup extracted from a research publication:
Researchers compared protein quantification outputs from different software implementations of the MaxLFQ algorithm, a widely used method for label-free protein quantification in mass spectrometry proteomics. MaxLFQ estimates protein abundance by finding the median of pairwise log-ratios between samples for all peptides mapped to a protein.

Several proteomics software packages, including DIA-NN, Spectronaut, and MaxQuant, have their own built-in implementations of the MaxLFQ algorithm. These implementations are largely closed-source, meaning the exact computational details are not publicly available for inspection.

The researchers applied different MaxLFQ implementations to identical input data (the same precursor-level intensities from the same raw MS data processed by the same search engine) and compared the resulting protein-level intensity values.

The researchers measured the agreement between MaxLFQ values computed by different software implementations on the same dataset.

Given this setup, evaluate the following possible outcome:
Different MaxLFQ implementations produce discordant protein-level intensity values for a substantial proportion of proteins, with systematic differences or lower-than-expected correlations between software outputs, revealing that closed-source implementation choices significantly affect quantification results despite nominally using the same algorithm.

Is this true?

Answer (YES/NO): YES